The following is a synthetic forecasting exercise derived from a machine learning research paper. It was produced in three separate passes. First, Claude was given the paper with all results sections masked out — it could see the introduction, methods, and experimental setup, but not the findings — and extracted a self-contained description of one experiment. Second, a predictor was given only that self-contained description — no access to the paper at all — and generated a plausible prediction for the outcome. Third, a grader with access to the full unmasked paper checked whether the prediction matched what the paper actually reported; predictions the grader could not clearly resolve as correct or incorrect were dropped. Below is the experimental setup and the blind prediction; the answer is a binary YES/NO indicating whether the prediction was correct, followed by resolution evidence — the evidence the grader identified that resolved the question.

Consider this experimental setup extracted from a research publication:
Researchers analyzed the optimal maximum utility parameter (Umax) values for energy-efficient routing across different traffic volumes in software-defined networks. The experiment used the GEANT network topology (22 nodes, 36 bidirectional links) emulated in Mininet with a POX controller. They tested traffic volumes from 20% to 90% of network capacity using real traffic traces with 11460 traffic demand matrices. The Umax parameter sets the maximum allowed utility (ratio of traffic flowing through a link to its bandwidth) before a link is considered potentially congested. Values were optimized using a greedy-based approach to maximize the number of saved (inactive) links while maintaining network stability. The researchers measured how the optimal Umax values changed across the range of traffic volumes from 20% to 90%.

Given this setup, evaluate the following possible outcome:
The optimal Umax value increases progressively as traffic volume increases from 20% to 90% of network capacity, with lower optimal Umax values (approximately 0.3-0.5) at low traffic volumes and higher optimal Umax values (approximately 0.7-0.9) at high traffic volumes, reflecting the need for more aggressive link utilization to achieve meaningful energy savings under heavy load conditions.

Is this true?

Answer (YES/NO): NO